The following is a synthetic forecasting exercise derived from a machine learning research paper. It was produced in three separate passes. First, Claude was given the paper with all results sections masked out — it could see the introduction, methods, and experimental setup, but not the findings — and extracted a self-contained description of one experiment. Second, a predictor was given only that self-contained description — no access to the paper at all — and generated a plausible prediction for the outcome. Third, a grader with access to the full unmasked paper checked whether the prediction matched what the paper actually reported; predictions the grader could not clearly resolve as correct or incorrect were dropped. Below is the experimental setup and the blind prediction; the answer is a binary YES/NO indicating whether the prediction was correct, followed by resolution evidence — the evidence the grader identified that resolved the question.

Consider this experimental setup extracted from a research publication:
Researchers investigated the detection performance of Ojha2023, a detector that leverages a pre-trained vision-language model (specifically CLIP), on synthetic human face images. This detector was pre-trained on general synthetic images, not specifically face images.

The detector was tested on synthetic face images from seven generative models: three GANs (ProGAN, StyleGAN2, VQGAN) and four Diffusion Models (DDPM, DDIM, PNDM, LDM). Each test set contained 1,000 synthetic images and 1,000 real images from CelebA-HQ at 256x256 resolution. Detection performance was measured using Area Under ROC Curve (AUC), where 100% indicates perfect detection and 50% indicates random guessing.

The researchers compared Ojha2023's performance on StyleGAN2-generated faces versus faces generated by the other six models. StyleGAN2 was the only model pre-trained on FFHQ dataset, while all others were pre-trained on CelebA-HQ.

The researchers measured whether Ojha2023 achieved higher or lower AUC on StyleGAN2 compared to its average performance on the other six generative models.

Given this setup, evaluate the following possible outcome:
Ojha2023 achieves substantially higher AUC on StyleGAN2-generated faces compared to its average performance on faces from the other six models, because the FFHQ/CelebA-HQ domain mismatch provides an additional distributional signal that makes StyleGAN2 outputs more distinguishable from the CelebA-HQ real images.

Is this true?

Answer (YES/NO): NO